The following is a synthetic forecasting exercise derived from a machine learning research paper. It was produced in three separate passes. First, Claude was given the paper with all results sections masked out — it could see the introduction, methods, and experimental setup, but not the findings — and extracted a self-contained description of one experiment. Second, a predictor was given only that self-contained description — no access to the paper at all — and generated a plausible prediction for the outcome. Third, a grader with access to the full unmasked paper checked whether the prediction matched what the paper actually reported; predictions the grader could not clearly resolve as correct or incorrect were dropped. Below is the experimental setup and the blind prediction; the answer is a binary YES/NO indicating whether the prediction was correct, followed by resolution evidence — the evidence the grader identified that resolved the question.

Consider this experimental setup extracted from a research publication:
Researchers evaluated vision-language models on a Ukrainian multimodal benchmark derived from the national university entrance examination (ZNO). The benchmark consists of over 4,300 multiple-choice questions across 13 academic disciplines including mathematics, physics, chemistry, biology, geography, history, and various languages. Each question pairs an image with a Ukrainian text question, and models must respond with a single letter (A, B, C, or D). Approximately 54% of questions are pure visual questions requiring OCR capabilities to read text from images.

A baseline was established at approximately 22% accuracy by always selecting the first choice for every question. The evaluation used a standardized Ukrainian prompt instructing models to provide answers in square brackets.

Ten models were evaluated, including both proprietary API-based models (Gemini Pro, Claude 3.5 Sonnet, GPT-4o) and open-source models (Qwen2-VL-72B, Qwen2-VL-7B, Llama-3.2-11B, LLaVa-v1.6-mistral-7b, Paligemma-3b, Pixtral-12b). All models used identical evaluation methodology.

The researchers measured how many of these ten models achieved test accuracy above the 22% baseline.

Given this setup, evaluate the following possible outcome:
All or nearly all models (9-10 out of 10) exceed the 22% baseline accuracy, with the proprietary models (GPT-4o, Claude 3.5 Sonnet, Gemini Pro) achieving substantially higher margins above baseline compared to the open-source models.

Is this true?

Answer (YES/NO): NO